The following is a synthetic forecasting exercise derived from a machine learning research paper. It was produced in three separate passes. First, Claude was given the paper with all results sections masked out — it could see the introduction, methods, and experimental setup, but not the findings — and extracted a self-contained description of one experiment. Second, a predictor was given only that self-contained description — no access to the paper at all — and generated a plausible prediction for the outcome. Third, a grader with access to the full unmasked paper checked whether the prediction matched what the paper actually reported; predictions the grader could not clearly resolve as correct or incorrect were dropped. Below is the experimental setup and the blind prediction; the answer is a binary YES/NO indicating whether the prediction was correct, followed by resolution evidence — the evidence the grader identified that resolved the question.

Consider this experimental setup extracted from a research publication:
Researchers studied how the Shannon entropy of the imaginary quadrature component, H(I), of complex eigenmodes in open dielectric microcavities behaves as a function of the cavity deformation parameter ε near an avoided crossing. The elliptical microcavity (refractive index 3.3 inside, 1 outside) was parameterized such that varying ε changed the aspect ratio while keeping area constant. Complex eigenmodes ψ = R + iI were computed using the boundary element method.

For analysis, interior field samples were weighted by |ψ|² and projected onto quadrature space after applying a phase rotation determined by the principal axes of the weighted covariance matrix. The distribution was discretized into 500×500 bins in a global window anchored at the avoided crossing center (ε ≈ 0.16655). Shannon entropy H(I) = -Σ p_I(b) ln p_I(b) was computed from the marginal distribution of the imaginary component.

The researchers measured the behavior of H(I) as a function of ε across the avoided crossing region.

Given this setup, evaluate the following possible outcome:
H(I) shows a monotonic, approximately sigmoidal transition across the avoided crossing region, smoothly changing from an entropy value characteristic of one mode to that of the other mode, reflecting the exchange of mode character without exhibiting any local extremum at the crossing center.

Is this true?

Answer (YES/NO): NO